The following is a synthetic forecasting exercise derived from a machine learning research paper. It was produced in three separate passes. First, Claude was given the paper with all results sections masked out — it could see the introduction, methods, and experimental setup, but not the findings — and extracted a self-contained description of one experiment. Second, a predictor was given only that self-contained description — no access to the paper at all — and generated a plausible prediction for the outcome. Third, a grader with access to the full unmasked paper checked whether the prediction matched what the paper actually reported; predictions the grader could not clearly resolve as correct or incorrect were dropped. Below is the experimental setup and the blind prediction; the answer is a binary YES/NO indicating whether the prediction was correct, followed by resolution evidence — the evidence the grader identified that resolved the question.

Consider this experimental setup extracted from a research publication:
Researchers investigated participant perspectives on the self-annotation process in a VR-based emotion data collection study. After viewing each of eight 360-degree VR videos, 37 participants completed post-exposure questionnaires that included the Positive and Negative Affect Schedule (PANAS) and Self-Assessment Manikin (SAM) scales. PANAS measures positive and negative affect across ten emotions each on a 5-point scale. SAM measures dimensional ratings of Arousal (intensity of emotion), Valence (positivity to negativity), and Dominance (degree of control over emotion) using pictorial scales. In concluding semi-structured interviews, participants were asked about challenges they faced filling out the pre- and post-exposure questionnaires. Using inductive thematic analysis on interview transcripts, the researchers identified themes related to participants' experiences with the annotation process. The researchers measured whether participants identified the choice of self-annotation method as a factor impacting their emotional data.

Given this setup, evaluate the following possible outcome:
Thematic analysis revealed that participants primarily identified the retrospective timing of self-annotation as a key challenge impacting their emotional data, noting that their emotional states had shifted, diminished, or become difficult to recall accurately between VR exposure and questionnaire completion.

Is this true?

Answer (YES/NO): NO